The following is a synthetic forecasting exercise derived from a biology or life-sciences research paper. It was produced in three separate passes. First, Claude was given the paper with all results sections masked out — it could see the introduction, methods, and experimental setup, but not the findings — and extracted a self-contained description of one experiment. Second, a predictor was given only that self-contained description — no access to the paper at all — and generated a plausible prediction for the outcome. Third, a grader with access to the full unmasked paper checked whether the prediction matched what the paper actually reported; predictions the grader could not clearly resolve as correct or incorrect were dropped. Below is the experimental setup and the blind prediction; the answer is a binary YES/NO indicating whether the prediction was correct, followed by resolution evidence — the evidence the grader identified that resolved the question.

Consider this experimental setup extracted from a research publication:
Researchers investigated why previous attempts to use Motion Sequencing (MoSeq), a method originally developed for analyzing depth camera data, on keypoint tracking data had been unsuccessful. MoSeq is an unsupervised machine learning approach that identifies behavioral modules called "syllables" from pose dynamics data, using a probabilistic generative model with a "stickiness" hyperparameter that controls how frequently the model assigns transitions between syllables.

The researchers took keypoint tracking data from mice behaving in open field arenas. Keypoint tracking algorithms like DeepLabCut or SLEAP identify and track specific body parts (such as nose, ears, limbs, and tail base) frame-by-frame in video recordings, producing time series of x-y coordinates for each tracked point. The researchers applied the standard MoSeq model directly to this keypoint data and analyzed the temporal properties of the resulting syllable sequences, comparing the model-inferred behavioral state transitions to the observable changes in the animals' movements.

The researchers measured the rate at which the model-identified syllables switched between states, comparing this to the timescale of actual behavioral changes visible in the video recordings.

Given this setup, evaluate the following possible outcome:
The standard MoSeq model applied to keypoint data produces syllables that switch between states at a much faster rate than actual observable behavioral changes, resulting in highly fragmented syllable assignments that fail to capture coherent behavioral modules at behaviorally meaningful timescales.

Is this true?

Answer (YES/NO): YES